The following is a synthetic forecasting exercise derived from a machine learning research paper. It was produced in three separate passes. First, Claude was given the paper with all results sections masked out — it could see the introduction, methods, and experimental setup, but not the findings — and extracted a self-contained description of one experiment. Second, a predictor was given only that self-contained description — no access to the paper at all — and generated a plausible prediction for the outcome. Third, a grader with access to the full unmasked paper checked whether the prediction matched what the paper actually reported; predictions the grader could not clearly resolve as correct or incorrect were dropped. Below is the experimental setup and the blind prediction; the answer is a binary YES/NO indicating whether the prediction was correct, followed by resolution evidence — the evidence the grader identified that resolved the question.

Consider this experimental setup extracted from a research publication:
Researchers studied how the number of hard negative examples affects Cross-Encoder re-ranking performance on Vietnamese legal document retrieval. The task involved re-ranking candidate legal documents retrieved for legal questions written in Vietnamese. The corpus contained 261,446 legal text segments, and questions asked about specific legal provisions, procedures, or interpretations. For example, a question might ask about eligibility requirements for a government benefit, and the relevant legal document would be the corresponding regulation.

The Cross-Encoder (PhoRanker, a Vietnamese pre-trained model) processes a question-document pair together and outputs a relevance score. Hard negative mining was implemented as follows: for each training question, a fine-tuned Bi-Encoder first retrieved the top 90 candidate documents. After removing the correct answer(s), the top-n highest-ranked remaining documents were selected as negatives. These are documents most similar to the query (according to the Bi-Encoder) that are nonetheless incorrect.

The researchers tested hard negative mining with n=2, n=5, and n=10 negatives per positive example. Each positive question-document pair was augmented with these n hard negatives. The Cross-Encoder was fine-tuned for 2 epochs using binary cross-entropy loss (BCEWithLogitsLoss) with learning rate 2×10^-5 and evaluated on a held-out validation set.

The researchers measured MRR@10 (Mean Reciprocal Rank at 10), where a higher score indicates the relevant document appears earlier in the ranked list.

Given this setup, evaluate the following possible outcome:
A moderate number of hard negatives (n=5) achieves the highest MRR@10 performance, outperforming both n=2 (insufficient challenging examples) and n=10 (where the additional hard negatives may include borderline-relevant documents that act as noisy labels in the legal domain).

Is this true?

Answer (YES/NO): NO